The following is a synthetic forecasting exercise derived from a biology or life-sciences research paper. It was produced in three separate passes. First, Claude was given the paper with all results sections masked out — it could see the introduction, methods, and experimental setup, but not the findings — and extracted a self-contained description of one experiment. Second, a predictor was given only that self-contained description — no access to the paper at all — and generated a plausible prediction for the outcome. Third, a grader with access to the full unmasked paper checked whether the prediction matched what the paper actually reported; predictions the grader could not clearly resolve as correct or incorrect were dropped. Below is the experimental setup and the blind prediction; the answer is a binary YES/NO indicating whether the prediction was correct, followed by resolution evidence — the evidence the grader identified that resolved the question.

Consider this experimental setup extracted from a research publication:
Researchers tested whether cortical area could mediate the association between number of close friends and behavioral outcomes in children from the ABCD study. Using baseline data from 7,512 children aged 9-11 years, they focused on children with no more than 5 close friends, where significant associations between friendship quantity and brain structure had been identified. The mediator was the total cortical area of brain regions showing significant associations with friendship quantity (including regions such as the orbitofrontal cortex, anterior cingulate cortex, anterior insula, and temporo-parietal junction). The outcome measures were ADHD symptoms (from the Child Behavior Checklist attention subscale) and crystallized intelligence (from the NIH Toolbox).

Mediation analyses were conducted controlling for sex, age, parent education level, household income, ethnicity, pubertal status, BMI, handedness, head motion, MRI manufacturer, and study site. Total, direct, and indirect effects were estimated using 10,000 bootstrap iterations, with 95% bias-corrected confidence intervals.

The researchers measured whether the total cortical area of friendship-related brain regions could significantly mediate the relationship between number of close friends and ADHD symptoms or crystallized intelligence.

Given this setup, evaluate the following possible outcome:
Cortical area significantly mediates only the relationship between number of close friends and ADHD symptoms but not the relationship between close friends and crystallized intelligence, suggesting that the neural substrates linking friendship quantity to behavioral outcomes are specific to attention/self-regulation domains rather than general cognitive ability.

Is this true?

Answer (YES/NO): NO